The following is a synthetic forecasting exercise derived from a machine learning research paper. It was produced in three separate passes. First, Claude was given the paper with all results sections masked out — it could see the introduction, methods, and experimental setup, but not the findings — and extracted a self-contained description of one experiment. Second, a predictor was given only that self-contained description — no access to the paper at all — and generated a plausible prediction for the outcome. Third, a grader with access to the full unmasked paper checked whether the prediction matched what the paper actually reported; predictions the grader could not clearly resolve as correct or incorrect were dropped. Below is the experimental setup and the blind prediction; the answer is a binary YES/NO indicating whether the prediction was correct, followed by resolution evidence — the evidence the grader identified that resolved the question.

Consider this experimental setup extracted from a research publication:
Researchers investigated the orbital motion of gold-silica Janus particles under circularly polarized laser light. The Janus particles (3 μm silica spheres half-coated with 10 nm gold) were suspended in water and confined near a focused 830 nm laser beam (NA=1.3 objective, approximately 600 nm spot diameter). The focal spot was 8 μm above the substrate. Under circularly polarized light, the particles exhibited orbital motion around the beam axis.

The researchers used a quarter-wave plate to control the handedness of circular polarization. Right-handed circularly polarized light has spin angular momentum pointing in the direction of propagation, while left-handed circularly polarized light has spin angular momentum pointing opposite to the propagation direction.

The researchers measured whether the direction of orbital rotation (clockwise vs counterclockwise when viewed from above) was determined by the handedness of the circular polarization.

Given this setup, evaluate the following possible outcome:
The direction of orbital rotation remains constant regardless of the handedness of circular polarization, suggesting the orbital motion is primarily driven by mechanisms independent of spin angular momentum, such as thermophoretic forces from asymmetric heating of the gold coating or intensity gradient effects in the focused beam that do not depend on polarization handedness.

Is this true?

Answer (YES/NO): NO